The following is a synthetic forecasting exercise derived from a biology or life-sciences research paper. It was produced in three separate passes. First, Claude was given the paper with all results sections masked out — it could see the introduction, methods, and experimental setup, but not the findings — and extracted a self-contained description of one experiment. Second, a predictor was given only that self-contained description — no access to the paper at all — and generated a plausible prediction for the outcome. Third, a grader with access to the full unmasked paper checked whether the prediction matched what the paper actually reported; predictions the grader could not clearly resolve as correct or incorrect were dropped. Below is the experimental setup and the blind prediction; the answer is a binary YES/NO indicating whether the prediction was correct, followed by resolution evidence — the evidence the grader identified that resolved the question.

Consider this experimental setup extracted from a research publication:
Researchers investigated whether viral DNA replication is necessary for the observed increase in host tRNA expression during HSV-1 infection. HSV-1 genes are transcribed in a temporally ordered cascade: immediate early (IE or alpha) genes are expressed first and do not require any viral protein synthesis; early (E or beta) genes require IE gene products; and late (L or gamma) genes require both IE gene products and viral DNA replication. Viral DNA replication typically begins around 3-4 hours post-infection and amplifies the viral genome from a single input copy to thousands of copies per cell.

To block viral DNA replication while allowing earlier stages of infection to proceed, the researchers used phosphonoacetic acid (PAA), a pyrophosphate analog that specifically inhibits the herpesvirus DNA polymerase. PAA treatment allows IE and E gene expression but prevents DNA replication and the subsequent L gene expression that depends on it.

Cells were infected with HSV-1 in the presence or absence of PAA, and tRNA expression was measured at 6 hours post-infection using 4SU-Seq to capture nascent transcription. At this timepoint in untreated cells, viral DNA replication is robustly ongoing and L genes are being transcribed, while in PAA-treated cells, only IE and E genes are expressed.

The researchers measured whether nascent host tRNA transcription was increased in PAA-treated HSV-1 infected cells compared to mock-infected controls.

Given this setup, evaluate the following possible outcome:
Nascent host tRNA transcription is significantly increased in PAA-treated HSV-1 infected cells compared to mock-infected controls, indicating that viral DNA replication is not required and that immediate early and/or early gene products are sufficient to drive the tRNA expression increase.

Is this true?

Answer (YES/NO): NO